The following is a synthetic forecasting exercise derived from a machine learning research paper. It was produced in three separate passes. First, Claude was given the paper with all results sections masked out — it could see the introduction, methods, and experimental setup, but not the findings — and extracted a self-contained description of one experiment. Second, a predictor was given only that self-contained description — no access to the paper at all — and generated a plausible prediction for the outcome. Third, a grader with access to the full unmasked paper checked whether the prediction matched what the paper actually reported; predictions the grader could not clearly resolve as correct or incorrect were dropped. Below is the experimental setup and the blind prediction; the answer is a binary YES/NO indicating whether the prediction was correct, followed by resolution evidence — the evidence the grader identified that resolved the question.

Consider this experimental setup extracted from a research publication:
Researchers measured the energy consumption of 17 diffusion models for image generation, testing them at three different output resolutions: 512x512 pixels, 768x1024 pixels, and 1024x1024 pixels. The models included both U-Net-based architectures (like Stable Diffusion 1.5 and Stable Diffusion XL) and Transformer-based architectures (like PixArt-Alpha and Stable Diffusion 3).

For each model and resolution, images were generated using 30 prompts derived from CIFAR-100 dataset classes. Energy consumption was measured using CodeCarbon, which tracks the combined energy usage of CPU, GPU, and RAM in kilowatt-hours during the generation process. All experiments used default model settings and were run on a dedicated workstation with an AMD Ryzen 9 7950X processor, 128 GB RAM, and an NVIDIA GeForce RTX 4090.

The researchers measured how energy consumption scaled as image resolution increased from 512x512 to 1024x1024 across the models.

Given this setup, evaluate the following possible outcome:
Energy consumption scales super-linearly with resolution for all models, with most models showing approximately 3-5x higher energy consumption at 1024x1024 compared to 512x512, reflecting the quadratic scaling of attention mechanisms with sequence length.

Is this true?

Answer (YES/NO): NO